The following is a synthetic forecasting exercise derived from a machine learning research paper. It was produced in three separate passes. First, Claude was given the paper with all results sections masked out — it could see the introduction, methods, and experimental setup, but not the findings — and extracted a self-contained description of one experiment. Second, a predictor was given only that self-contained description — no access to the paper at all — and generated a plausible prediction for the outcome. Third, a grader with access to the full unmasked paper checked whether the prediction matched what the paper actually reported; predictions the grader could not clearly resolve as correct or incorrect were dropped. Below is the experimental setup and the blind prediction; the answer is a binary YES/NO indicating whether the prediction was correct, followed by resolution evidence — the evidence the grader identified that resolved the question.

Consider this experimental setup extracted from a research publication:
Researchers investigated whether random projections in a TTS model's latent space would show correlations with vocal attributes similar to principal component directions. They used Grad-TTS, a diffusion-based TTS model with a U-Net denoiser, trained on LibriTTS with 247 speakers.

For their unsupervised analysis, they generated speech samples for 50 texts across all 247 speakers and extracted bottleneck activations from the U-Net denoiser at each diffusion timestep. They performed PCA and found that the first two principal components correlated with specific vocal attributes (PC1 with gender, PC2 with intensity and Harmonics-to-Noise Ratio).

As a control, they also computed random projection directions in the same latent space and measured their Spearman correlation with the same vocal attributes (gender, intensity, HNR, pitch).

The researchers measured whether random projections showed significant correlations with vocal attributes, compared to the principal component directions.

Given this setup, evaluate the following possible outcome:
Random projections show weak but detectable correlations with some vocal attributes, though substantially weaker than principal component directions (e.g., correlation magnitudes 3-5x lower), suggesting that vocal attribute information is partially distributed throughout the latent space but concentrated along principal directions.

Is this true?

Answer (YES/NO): NO